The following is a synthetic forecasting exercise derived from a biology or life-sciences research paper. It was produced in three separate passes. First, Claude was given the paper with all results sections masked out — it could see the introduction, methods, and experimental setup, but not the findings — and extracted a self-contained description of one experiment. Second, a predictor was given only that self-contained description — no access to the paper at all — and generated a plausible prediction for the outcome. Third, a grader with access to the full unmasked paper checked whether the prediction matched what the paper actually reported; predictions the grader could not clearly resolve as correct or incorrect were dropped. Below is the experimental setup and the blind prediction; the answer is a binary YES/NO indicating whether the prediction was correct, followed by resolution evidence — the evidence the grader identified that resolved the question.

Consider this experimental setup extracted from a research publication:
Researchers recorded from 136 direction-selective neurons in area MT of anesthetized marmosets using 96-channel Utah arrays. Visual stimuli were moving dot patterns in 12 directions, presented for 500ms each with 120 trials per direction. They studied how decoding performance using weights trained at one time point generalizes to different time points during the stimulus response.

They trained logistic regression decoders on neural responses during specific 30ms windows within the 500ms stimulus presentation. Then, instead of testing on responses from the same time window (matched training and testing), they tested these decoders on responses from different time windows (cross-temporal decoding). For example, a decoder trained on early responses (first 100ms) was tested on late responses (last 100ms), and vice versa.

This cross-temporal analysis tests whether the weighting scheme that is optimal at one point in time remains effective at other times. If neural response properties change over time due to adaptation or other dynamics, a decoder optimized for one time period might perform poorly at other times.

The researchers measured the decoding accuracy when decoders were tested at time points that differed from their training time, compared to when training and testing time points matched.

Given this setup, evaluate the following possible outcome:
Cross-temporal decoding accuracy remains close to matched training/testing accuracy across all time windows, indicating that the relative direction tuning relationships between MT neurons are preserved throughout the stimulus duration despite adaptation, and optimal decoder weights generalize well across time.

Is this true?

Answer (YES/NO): NO